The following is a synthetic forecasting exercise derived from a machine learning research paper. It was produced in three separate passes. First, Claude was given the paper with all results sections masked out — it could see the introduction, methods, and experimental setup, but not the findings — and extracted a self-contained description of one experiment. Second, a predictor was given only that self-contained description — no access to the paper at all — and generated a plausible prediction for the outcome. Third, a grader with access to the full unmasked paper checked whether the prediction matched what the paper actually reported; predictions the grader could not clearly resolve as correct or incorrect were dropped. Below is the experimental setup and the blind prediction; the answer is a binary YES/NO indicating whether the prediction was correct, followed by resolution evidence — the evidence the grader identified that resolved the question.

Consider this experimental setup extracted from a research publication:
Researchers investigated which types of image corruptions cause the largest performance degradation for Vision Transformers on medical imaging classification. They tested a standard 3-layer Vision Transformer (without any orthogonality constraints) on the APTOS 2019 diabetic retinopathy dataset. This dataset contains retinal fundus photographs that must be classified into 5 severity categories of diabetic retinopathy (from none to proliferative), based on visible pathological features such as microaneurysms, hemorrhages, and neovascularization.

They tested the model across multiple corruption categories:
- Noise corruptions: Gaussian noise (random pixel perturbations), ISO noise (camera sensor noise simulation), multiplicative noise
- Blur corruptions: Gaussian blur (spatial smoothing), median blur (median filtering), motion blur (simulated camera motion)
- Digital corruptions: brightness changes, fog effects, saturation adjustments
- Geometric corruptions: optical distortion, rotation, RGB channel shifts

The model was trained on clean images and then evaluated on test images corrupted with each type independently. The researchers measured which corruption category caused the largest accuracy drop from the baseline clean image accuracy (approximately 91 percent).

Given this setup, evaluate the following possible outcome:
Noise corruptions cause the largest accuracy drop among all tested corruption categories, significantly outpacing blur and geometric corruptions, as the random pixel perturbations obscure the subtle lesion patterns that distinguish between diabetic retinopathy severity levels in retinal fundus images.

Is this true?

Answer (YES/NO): NO